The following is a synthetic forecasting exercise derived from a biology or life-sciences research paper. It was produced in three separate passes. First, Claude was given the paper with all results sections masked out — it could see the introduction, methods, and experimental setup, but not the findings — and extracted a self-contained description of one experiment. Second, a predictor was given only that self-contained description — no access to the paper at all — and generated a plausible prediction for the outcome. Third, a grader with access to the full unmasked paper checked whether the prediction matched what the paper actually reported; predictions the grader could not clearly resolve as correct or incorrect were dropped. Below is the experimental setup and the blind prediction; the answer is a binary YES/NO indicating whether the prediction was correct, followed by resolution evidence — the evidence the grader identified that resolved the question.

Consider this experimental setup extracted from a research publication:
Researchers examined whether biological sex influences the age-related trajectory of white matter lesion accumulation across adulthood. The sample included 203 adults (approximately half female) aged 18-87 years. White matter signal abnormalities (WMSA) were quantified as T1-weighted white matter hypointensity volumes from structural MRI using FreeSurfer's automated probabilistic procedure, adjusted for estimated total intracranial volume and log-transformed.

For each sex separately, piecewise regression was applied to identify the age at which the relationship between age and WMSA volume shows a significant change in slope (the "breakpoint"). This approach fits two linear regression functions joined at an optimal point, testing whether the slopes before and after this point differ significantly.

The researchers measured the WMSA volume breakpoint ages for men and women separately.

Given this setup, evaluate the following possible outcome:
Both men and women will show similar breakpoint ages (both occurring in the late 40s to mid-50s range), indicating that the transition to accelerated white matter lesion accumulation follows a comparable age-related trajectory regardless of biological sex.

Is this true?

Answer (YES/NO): NO